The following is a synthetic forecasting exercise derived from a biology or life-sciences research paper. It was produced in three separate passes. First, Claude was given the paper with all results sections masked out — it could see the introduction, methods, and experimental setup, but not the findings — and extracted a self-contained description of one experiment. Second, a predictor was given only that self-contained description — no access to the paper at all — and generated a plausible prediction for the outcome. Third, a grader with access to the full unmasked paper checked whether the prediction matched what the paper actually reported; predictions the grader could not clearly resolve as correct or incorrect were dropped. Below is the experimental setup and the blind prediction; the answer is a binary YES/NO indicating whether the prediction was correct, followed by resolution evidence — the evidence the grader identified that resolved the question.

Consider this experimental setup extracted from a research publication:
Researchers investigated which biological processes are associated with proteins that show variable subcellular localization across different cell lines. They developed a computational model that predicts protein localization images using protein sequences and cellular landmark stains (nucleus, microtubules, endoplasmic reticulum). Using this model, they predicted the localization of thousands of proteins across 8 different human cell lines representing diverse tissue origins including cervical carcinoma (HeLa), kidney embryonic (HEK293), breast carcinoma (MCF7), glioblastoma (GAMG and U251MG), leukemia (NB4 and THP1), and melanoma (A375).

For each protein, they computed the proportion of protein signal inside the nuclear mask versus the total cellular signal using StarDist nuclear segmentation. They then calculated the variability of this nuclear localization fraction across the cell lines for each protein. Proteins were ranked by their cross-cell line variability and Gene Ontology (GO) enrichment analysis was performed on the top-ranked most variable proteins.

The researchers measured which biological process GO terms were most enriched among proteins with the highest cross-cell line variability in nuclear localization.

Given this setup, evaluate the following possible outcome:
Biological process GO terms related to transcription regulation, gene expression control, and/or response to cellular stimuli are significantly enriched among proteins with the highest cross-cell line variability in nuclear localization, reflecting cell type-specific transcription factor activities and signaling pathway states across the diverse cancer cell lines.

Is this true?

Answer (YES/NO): YES